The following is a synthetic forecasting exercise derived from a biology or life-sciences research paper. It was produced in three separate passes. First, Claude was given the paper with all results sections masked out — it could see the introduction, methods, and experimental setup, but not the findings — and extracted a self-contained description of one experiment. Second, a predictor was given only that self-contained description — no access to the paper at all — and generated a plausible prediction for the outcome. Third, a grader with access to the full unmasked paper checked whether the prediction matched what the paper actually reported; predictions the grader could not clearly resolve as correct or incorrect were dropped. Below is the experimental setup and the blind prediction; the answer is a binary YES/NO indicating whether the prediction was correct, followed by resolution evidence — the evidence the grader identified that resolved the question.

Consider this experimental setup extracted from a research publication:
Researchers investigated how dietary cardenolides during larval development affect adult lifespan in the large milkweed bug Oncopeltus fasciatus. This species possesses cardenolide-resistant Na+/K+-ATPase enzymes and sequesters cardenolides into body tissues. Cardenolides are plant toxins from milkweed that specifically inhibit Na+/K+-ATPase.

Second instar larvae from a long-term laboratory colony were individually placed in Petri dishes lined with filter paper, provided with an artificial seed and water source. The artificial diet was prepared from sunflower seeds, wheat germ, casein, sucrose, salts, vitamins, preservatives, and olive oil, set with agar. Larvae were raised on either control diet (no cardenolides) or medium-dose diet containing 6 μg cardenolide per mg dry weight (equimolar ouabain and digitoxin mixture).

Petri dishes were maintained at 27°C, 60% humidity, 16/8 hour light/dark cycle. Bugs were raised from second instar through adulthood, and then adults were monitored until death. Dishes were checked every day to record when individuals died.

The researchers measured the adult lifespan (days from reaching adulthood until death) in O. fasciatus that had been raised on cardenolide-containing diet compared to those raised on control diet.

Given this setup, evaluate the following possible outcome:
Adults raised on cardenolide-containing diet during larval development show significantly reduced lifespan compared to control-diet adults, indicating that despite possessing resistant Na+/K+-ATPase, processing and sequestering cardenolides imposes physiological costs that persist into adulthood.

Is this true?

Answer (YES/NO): NO